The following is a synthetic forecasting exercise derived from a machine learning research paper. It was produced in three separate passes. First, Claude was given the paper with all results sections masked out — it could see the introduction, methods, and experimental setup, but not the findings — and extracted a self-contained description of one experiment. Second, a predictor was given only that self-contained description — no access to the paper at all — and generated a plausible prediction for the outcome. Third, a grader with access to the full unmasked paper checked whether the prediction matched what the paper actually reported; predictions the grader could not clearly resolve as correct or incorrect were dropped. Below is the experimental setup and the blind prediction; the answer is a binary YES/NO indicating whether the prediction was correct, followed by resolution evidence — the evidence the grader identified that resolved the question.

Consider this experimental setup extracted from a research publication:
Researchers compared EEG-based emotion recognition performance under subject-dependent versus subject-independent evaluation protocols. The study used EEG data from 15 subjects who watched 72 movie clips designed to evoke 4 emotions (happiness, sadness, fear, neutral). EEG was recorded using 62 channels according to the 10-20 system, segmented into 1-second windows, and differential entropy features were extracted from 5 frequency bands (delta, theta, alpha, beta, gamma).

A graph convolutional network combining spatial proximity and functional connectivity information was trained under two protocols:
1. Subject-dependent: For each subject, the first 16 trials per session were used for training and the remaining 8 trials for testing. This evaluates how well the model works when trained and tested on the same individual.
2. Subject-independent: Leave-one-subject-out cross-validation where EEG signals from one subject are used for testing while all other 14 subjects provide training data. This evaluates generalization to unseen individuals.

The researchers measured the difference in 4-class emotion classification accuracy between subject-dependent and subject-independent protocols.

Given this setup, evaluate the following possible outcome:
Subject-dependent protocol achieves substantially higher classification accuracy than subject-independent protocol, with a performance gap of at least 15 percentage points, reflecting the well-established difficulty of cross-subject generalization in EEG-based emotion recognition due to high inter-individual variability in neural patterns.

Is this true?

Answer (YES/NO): NO